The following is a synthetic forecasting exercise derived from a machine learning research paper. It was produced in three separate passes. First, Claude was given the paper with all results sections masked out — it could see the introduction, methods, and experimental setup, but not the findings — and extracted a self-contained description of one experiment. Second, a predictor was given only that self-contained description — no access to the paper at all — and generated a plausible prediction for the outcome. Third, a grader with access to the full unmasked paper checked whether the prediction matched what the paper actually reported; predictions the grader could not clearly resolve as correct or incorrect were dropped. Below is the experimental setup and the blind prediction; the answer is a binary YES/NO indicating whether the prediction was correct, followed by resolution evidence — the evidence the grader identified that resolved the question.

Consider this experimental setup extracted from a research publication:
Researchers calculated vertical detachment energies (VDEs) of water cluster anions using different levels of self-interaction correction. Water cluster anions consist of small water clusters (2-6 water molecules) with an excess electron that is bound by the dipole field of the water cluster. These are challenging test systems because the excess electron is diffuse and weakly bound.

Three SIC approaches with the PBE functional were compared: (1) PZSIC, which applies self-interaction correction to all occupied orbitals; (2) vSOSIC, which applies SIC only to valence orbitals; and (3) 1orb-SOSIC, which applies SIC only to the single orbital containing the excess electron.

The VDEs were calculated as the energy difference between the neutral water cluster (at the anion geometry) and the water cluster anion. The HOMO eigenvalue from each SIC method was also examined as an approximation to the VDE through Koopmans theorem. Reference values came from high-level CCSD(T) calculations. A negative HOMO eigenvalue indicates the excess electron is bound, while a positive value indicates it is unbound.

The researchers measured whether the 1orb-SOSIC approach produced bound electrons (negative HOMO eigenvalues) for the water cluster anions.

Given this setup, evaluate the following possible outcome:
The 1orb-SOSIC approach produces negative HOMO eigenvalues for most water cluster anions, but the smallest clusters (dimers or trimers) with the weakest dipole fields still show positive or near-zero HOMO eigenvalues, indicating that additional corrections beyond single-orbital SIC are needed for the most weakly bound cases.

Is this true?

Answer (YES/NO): NO